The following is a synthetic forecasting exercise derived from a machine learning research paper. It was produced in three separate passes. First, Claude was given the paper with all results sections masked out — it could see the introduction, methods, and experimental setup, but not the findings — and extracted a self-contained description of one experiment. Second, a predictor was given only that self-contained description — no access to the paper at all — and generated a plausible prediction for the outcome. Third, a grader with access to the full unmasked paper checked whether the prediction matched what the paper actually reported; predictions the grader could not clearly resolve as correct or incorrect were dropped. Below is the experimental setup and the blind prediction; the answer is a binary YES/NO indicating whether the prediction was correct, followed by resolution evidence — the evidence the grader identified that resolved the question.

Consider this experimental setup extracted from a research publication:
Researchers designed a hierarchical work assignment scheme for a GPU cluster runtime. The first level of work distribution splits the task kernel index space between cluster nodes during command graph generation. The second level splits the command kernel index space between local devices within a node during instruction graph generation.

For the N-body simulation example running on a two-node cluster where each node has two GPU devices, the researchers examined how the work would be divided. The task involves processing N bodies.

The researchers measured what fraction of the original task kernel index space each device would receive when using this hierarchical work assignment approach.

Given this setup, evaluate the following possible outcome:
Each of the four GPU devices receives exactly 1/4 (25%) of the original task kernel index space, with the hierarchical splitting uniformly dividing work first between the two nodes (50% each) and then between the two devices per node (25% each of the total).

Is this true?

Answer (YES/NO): YES